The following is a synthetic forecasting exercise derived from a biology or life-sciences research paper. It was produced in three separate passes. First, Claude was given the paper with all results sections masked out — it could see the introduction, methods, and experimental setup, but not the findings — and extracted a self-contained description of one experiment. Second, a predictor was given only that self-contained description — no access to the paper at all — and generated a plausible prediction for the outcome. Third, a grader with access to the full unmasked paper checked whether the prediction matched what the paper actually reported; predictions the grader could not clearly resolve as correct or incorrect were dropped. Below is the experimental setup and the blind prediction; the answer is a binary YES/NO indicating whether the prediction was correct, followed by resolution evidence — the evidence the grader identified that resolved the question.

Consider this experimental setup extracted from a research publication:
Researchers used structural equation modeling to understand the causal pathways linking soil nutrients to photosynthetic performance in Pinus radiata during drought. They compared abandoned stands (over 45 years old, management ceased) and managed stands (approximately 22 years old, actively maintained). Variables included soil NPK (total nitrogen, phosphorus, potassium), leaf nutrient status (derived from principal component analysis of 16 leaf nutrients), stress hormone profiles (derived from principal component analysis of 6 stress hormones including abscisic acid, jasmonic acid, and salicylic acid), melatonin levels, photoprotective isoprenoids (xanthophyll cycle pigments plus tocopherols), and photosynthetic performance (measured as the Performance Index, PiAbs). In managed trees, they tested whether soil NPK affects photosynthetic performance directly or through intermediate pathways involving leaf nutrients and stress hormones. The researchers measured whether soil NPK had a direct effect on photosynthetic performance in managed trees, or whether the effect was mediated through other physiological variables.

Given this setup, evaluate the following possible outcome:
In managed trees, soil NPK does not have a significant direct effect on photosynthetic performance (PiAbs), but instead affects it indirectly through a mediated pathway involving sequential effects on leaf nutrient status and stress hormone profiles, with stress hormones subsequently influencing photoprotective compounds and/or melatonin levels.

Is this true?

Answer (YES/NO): NO